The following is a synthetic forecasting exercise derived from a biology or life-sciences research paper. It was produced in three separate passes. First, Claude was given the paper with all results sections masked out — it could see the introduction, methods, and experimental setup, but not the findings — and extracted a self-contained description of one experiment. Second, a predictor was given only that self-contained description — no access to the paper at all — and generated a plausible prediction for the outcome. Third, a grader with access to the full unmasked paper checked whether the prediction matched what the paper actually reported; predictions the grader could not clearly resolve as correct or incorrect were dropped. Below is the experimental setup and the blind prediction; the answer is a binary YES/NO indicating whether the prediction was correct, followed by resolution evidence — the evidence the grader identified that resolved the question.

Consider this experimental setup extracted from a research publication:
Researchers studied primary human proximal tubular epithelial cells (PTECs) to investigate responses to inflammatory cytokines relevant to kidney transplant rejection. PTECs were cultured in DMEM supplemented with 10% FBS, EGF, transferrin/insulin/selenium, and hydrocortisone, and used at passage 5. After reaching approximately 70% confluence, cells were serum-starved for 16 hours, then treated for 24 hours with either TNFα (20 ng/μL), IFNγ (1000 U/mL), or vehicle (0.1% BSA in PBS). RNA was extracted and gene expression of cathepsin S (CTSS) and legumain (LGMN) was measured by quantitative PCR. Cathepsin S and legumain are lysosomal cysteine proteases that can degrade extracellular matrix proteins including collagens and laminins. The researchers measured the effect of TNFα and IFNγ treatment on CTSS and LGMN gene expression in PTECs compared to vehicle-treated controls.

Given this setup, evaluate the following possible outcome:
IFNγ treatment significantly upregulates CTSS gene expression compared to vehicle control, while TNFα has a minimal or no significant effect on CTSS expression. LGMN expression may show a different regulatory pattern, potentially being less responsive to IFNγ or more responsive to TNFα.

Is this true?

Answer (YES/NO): NO